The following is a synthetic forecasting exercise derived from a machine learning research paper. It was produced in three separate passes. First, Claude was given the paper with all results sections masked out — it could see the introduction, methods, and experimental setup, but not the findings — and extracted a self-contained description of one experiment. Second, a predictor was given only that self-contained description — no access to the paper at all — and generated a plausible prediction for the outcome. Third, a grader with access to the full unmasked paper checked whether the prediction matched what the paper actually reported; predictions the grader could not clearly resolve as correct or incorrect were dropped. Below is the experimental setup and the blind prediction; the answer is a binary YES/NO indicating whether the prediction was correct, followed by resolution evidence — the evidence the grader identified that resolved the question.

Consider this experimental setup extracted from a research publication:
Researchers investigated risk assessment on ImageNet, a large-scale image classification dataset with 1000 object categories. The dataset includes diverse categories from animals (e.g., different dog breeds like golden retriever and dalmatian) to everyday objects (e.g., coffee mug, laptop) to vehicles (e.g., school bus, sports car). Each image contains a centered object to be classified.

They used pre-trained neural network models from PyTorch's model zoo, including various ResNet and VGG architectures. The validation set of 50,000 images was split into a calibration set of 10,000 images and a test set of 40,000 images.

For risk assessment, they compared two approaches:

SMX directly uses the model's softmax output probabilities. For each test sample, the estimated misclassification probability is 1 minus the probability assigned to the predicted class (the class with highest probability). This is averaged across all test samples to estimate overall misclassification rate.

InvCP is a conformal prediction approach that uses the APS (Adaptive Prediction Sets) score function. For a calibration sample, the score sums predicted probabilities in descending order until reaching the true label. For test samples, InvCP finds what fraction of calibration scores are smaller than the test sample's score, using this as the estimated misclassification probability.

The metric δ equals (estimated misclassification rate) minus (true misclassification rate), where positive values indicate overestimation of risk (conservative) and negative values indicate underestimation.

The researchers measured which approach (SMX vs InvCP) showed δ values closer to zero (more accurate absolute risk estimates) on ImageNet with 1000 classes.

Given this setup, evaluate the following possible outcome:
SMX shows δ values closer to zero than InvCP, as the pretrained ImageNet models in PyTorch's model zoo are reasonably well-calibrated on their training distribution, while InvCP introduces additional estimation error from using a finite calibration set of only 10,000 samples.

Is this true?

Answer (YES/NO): YES